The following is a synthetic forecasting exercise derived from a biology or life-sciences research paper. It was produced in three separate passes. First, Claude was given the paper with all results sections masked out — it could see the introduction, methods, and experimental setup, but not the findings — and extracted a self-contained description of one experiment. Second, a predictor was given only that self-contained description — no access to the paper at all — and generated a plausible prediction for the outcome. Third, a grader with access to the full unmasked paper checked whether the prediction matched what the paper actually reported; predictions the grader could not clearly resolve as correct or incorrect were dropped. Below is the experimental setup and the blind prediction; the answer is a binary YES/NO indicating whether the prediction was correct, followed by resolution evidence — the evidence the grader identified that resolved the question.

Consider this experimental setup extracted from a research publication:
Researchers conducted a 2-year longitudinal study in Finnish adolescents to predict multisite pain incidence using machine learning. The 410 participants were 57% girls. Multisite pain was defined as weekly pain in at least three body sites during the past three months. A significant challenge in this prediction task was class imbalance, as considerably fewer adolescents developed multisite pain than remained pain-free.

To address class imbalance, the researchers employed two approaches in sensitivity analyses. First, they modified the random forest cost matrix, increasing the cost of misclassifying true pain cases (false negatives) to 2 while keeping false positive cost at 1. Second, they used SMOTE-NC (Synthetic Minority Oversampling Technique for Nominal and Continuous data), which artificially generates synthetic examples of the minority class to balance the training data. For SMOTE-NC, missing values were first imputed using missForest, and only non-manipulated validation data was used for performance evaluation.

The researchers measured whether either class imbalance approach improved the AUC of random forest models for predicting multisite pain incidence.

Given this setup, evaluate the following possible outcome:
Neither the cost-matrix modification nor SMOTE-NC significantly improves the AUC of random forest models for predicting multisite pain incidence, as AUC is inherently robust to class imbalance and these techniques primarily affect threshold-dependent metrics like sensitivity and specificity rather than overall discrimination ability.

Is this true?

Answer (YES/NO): NO